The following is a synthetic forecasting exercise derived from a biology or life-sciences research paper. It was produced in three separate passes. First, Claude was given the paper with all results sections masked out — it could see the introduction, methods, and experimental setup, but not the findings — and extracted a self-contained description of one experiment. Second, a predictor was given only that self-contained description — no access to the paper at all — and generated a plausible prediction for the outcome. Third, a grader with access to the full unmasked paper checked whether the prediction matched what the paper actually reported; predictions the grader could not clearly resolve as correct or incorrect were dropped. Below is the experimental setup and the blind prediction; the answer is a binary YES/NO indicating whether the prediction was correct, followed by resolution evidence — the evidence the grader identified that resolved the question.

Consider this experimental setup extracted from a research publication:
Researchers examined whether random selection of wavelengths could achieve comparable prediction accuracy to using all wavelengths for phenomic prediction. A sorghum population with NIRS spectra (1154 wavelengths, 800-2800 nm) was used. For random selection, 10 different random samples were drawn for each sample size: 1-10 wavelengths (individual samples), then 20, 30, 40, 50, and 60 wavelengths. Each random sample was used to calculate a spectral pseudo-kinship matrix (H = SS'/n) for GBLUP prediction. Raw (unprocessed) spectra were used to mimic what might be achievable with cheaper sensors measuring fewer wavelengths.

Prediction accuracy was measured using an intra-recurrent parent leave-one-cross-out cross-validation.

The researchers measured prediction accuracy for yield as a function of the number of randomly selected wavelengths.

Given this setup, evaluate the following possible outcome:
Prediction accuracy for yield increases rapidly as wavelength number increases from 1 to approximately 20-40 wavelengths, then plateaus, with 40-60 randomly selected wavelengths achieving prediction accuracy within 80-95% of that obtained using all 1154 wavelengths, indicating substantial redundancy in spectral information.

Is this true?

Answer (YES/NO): NO